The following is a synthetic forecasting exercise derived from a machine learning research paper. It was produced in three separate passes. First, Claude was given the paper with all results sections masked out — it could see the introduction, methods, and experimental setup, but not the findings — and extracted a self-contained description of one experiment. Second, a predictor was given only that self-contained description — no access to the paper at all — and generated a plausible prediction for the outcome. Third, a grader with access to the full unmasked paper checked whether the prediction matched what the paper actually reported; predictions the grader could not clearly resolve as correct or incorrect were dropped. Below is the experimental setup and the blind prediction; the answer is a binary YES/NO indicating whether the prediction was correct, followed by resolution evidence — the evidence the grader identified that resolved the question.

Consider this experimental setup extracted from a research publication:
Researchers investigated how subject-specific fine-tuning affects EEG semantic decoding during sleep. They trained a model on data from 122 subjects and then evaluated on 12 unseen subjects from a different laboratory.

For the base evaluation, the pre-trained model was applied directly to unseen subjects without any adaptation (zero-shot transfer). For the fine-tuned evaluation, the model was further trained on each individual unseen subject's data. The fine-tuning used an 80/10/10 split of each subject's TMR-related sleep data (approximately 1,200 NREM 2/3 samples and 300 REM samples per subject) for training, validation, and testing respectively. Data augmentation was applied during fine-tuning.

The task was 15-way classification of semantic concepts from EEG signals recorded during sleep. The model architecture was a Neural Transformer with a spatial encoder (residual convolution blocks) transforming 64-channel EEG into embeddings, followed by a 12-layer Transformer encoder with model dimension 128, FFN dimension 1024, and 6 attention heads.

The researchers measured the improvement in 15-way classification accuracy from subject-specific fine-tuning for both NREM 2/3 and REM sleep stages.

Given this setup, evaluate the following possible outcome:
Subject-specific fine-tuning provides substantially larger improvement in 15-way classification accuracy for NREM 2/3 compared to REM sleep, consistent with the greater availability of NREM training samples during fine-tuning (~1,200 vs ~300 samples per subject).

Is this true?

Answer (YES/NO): NO